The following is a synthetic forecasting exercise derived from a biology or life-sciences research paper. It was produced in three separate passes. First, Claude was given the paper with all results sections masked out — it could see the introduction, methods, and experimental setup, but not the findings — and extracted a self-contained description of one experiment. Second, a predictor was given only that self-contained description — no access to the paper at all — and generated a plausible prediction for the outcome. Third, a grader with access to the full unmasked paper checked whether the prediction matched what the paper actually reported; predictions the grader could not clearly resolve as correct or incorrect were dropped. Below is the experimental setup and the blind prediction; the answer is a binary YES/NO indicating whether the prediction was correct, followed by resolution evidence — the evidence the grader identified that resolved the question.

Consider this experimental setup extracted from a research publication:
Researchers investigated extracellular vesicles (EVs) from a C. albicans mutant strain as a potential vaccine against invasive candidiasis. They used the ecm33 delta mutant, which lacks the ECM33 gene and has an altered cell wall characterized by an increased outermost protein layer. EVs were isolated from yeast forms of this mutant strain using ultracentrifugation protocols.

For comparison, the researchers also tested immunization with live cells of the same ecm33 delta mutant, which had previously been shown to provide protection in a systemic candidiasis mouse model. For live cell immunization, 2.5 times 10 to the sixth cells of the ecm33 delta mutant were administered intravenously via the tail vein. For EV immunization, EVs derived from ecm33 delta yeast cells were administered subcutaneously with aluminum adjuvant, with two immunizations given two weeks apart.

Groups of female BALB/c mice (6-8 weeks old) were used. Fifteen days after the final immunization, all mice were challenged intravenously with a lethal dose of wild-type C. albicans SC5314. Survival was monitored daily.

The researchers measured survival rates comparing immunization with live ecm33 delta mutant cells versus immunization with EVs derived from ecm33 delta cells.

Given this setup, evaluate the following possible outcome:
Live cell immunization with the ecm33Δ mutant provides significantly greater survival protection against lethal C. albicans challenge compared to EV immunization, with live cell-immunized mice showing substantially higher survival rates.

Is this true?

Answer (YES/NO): YES